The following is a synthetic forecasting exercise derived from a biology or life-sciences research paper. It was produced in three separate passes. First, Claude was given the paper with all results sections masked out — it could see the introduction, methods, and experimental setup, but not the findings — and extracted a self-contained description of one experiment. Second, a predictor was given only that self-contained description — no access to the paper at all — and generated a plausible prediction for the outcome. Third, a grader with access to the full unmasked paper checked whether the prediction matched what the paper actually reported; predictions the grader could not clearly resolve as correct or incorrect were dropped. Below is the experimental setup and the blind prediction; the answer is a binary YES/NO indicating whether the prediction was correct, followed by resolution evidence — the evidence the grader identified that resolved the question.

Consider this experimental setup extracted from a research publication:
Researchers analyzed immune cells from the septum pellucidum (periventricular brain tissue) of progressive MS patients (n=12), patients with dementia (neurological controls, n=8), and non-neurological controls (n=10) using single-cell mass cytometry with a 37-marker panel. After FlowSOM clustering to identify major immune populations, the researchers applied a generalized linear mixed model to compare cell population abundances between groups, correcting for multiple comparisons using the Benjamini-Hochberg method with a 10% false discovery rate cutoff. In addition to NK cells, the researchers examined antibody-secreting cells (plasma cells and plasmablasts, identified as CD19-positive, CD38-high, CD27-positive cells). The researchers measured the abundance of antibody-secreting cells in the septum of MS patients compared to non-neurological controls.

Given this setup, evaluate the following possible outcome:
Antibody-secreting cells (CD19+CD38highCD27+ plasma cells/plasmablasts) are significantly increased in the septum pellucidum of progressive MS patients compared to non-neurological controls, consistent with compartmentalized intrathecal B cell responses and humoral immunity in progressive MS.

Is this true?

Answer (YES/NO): YES